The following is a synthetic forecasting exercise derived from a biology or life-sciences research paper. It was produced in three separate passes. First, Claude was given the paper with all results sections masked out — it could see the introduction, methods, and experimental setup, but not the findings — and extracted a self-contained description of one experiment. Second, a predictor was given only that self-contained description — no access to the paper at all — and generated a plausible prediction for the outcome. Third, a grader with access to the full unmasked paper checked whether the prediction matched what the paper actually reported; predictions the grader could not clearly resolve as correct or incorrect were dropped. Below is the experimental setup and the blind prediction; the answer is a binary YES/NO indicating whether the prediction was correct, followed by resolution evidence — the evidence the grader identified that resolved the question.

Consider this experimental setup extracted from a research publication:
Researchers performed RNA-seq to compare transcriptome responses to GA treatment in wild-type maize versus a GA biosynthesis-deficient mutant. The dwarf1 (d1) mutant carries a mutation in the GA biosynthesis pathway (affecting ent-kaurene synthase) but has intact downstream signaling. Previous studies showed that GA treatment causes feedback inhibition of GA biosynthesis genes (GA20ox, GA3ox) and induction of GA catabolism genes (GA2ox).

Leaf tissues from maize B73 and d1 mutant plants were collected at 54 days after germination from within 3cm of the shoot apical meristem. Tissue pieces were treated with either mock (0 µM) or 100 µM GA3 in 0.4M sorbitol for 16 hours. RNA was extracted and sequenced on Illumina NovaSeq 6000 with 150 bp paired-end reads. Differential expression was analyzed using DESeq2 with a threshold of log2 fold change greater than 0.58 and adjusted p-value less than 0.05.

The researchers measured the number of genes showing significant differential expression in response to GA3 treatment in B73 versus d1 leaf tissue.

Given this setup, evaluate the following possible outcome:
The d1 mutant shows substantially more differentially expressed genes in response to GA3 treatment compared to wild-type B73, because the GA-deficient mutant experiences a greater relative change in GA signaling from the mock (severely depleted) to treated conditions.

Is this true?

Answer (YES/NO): NO